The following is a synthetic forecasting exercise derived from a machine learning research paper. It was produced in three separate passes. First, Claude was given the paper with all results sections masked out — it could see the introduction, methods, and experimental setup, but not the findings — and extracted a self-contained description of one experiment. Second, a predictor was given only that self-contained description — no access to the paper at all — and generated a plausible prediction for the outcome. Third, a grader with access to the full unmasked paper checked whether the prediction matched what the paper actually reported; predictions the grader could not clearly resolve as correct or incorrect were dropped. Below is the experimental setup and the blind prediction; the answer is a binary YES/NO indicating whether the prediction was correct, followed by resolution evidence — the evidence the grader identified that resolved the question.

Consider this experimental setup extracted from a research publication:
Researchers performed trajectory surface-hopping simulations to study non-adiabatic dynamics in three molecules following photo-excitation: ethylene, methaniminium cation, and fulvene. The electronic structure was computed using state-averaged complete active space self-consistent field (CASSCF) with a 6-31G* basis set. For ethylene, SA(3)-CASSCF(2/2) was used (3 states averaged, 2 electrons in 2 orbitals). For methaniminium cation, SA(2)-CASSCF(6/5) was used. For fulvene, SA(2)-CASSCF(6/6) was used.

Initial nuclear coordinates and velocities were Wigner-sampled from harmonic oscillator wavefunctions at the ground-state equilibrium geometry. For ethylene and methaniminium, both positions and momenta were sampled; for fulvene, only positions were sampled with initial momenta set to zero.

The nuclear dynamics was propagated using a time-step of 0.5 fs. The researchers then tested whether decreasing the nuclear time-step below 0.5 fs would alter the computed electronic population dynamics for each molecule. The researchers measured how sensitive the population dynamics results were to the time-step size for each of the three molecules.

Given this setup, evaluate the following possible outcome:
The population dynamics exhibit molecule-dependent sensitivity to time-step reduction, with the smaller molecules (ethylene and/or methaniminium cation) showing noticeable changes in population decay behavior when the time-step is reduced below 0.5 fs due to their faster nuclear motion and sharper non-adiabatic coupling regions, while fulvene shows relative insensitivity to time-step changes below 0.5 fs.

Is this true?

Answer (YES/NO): NO